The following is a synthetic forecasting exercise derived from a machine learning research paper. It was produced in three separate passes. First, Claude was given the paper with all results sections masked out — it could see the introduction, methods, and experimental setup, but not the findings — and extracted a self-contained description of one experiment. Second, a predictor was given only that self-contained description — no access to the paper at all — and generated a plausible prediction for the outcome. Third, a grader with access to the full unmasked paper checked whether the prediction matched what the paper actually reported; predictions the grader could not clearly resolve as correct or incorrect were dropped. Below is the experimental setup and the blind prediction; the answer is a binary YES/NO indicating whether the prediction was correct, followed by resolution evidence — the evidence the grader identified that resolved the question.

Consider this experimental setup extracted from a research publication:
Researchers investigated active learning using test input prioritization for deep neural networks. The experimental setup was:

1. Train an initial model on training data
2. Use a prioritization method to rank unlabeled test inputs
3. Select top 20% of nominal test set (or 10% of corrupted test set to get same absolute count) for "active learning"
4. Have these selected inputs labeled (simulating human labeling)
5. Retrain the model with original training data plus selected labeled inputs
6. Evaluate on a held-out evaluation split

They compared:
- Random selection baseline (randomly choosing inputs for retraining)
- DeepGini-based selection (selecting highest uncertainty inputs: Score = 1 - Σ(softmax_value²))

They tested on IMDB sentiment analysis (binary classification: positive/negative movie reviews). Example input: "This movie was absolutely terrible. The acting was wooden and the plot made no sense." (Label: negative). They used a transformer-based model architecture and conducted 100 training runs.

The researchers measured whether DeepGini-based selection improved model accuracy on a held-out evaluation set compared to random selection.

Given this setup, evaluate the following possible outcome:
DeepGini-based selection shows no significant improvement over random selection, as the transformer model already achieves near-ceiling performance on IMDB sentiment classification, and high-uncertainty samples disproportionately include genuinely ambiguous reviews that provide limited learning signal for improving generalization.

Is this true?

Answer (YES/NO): NO